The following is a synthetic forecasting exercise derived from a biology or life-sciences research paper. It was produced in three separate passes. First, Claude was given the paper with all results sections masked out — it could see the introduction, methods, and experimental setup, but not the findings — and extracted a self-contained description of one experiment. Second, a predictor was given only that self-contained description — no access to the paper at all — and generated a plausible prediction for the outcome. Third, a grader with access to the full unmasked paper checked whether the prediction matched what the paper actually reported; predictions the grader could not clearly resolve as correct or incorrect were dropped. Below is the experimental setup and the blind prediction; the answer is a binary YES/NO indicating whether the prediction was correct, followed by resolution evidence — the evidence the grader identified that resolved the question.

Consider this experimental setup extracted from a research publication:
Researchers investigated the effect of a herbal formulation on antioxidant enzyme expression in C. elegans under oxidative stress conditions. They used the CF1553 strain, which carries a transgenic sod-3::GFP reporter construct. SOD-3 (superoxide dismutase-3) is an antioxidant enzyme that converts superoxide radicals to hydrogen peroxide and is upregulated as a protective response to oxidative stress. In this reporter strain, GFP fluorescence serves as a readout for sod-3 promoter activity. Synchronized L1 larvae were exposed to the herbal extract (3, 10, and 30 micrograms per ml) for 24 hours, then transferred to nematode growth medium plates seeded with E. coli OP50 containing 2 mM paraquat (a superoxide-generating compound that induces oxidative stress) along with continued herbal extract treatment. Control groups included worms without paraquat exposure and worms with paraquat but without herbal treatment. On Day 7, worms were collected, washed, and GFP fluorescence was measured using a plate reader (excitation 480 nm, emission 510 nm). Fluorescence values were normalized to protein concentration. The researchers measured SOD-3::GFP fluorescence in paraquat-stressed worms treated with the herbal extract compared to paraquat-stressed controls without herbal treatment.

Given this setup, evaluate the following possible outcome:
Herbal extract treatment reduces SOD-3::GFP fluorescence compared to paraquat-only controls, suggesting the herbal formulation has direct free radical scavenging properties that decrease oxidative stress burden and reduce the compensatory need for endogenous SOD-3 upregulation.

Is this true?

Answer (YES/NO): NO